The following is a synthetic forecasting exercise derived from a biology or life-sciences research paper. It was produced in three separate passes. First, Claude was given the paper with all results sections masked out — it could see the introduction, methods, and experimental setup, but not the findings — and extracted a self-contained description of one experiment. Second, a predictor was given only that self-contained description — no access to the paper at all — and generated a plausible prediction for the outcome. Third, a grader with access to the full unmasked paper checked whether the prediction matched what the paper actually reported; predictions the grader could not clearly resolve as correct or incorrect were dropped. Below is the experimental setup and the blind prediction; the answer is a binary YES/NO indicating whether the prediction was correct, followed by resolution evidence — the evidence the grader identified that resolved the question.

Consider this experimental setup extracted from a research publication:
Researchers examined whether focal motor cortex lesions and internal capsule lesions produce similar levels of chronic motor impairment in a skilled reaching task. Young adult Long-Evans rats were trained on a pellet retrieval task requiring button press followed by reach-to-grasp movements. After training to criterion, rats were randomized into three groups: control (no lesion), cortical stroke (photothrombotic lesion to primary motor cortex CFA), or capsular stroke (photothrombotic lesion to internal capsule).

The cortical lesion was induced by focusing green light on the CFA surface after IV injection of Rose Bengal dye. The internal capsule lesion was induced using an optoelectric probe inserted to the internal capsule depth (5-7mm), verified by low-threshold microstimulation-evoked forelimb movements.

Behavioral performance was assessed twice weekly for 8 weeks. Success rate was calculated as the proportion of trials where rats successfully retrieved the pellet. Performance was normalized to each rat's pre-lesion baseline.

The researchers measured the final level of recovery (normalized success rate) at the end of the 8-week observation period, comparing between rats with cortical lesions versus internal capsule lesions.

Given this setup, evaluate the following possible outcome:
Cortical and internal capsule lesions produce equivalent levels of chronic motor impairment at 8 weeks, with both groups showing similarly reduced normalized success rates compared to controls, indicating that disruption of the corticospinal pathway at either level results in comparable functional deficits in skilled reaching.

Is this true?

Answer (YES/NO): YES